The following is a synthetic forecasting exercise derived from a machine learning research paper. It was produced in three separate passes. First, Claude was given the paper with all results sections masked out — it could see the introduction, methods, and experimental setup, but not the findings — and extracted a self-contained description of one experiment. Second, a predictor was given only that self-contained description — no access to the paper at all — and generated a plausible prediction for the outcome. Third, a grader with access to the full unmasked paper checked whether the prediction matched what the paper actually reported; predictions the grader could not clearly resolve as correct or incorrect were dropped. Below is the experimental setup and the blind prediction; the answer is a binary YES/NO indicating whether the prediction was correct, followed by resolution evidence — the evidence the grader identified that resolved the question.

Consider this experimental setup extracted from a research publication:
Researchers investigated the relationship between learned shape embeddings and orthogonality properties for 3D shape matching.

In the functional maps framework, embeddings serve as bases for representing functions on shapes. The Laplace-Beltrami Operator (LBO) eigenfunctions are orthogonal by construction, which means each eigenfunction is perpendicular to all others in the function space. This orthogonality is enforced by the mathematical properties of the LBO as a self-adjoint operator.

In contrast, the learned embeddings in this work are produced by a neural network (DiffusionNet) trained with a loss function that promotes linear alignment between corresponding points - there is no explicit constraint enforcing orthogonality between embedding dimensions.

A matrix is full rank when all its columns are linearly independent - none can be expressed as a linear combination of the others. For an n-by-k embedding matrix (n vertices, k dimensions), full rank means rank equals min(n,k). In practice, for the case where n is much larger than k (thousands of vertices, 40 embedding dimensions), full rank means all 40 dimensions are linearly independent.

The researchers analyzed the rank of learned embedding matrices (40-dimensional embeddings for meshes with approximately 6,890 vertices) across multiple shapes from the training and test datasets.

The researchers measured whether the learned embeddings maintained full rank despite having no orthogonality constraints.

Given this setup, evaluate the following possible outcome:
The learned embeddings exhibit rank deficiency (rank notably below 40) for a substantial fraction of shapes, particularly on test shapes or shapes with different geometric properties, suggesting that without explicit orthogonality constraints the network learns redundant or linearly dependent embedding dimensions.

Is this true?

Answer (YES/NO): NO